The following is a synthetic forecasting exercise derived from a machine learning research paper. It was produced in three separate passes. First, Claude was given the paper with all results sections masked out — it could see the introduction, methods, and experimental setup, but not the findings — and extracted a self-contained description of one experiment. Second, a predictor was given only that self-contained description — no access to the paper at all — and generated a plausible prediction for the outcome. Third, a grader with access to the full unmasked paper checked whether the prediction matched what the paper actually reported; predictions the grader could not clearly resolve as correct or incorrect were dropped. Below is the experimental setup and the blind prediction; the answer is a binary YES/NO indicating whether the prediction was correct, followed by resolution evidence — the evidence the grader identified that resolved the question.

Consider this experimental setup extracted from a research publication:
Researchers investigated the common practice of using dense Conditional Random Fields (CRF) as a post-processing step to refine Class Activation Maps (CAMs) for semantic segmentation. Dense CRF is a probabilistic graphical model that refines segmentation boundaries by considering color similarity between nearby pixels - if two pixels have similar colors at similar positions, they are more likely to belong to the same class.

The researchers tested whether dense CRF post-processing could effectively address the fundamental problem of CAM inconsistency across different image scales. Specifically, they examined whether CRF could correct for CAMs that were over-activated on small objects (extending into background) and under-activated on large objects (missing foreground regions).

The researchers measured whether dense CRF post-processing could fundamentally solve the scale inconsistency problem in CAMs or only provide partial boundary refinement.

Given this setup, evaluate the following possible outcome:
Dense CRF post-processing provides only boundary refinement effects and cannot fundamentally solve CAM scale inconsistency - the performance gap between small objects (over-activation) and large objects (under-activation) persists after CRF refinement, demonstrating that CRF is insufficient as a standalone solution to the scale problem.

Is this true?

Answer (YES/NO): YES